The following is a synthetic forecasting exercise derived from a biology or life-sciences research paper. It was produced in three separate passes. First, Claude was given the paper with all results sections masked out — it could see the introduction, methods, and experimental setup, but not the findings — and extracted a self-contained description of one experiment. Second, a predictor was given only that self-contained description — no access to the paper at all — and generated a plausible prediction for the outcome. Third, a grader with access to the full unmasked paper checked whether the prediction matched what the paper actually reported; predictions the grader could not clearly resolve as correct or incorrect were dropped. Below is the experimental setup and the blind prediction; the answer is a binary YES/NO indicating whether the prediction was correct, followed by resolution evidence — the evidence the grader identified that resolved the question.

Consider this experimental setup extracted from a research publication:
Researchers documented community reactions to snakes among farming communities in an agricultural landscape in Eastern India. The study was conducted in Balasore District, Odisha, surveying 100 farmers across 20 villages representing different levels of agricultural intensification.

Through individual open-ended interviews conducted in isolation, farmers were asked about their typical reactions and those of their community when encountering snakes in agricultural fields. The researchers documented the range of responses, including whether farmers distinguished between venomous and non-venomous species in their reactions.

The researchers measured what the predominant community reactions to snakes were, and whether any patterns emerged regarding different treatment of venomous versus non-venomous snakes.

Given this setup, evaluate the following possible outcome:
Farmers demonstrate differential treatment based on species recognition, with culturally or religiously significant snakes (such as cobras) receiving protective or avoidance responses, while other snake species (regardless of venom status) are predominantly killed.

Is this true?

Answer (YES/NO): NO